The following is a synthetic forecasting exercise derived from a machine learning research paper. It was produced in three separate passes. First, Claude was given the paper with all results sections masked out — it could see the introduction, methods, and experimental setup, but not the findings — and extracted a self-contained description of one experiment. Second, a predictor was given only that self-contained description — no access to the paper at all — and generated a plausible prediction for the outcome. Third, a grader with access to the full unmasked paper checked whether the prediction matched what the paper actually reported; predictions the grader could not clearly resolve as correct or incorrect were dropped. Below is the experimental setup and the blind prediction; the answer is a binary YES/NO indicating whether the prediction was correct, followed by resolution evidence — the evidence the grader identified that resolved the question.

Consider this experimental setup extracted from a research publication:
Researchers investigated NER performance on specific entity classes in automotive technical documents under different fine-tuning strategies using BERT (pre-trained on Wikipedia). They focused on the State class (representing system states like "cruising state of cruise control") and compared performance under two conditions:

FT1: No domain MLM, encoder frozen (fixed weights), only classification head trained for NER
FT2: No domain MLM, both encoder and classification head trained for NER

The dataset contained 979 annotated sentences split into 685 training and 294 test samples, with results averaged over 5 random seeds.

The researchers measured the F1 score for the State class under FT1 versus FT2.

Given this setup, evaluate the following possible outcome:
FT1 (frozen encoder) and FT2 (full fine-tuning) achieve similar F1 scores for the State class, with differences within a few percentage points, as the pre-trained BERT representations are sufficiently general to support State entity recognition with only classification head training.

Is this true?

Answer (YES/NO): NO